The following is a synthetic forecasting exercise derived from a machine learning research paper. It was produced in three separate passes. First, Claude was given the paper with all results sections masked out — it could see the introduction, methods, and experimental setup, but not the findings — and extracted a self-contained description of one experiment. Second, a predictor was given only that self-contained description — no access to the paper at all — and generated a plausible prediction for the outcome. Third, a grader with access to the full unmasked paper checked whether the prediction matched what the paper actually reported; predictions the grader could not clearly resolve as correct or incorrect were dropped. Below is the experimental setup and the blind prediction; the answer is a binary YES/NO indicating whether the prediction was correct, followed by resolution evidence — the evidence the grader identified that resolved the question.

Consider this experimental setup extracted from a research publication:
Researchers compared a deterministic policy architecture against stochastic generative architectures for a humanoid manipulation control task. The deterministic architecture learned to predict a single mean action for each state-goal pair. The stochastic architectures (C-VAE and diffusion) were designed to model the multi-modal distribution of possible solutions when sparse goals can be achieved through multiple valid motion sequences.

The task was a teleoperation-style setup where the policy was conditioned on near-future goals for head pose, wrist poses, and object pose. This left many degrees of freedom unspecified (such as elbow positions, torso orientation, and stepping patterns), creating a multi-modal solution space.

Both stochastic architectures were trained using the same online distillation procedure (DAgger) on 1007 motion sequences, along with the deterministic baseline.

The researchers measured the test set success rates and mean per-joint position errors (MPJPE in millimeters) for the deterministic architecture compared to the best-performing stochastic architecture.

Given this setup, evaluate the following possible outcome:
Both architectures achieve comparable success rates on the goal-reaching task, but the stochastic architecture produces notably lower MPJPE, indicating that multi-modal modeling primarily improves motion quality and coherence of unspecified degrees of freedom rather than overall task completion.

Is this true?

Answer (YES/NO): NO